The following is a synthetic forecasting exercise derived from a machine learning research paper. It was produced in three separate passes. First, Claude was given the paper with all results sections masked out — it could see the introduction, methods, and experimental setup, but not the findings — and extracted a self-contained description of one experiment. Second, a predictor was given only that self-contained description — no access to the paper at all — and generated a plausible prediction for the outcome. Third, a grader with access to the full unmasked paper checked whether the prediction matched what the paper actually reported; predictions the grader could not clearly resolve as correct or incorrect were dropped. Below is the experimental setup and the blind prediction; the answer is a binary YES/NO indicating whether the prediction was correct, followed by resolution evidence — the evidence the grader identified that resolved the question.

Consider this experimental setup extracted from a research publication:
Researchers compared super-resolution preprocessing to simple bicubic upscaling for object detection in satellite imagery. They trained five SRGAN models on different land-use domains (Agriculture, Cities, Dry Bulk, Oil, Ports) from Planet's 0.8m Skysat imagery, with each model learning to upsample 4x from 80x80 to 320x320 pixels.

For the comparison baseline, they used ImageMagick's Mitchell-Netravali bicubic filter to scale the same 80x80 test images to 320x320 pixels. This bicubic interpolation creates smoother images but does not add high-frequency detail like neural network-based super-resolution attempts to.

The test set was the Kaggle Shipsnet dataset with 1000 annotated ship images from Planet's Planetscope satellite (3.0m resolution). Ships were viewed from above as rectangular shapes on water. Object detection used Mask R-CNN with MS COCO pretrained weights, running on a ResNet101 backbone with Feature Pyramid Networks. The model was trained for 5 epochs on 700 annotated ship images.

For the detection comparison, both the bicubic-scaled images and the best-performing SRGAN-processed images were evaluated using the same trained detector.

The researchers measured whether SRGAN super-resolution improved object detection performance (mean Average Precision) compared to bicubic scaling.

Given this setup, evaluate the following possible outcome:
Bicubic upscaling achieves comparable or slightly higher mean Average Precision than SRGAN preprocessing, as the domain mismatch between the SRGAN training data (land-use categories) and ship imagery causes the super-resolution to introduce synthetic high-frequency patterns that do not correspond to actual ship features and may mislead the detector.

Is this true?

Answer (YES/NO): NO